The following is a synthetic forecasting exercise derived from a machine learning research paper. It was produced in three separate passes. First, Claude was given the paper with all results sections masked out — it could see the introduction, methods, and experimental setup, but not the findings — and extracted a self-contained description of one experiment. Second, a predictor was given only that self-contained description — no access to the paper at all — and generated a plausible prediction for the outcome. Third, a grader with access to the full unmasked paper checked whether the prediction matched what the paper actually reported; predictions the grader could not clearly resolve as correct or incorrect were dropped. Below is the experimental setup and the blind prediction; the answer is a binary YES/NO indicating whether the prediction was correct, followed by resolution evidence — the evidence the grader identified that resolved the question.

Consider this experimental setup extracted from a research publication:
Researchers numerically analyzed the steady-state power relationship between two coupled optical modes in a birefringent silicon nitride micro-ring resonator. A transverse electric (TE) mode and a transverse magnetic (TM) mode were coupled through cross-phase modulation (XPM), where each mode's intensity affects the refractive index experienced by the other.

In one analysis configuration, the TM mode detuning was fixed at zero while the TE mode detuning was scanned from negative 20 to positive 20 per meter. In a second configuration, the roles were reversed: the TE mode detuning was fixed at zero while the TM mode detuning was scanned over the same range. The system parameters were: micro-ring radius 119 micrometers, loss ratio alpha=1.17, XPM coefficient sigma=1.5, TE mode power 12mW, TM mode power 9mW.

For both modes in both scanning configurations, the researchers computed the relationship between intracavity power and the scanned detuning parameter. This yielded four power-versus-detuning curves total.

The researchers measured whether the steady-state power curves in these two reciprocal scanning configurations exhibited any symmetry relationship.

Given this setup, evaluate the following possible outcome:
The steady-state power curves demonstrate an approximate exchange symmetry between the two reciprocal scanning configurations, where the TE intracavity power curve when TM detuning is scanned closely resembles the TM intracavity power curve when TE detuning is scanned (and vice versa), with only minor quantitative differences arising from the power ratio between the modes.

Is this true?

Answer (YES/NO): YES